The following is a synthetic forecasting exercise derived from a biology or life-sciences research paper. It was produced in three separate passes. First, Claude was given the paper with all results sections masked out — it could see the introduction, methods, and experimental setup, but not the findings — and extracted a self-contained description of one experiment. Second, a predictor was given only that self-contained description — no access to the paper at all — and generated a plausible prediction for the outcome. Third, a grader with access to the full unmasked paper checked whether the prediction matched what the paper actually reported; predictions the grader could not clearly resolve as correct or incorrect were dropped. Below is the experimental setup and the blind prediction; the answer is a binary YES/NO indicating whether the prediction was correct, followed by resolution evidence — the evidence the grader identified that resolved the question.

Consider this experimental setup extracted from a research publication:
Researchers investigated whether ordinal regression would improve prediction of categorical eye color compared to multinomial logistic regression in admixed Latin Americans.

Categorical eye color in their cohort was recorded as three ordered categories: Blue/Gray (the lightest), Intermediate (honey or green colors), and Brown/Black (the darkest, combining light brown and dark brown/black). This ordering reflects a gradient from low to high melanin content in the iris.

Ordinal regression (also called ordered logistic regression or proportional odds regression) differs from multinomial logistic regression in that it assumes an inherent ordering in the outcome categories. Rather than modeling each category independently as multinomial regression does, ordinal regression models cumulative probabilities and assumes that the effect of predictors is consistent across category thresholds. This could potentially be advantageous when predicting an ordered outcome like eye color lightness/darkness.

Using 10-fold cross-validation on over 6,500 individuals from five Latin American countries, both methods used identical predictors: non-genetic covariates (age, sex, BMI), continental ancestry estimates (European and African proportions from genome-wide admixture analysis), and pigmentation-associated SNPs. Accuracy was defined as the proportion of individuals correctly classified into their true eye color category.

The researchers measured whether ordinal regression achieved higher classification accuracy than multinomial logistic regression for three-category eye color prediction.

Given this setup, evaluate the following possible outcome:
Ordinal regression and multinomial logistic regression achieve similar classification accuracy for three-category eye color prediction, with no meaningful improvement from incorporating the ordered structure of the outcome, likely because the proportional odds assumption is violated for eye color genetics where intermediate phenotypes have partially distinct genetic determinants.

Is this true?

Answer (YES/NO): YES